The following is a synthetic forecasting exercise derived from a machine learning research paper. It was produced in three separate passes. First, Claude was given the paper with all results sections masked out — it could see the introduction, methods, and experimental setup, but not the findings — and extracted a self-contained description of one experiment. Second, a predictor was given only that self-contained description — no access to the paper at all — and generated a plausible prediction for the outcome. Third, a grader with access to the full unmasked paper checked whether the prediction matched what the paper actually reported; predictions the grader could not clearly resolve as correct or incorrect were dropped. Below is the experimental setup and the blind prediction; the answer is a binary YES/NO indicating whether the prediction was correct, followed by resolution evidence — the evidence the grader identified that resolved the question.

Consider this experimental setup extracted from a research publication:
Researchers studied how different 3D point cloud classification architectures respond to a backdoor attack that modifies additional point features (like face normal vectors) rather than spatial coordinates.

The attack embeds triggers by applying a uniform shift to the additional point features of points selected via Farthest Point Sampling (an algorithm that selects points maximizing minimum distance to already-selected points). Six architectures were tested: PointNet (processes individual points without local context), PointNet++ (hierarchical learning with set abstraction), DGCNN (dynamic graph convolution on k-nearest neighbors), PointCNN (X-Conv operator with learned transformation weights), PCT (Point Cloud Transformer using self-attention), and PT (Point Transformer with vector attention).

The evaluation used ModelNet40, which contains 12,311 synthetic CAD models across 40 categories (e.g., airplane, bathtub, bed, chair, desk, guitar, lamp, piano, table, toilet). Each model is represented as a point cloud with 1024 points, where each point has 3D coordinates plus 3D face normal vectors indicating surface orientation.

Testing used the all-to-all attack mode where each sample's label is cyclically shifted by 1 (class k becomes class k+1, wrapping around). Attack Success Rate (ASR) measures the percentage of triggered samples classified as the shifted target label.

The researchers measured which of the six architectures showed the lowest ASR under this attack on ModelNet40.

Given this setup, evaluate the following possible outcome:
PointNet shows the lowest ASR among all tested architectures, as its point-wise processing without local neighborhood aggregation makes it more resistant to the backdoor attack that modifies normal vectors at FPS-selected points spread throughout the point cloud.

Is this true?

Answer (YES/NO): NO